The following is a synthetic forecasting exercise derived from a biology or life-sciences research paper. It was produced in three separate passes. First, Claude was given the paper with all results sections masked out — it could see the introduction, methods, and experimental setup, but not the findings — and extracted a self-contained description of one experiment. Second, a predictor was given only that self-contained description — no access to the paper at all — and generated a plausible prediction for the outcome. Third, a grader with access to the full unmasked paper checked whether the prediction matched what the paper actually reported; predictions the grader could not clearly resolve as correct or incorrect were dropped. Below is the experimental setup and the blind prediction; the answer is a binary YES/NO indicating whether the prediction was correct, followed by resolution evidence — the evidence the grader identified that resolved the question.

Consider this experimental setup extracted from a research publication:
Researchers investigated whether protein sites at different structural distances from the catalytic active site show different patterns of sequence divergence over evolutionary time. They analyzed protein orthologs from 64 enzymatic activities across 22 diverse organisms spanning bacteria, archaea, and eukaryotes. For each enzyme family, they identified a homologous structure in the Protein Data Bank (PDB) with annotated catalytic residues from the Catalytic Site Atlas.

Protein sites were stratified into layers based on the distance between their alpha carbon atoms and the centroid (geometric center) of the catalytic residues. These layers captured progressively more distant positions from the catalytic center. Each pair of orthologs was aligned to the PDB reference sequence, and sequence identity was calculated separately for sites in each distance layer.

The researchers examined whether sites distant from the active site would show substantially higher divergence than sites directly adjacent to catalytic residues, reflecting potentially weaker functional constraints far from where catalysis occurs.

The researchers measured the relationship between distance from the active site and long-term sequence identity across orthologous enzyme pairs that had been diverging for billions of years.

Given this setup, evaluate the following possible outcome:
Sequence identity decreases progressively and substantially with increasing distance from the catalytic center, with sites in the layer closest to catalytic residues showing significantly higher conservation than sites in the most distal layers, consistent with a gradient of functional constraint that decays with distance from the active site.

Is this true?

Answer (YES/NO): NO